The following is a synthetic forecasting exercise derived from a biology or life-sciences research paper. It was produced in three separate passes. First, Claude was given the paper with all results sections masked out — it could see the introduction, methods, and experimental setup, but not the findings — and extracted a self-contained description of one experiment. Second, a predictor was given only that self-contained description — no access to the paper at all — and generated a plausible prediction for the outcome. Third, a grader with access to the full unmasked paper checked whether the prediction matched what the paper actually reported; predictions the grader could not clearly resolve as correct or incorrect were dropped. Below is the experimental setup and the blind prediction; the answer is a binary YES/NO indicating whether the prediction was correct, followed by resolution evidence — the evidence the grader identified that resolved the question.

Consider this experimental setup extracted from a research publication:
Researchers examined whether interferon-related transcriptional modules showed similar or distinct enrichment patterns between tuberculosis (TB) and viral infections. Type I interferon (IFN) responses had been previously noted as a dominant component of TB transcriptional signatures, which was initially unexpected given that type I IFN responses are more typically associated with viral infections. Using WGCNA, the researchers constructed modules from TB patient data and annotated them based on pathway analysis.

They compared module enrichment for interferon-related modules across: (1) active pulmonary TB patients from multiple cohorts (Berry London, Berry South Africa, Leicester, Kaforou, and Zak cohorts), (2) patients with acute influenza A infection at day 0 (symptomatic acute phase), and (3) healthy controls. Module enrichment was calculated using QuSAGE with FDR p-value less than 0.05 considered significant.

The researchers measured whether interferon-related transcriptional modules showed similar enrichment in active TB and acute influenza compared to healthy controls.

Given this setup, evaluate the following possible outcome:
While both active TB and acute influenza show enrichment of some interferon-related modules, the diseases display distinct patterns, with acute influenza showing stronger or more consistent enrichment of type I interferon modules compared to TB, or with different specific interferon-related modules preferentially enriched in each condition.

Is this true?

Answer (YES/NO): YES